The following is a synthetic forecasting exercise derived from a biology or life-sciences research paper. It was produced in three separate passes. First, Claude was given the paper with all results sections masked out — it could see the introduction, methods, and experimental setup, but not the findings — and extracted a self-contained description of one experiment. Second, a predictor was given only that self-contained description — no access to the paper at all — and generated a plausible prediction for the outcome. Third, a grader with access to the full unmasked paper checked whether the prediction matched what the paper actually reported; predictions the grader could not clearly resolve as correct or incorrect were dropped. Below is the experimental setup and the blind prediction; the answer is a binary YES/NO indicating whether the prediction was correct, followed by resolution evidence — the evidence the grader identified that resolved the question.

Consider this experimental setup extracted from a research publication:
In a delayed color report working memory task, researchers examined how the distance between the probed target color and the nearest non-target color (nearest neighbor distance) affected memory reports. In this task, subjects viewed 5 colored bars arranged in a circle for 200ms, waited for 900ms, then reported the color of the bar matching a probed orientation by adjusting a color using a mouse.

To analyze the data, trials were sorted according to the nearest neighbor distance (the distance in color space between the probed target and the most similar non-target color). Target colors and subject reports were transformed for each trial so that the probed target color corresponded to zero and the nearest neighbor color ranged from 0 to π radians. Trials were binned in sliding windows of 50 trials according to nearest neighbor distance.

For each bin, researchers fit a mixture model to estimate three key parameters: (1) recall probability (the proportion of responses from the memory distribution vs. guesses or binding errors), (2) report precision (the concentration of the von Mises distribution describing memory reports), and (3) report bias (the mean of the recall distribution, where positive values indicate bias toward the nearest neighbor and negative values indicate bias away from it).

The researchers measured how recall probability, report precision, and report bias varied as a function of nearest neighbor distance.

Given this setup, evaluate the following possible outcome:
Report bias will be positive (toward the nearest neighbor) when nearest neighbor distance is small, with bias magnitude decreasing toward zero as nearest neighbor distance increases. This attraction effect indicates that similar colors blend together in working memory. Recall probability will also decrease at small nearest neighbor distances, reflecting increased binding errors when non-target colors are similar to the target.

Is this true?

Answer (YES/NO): NO